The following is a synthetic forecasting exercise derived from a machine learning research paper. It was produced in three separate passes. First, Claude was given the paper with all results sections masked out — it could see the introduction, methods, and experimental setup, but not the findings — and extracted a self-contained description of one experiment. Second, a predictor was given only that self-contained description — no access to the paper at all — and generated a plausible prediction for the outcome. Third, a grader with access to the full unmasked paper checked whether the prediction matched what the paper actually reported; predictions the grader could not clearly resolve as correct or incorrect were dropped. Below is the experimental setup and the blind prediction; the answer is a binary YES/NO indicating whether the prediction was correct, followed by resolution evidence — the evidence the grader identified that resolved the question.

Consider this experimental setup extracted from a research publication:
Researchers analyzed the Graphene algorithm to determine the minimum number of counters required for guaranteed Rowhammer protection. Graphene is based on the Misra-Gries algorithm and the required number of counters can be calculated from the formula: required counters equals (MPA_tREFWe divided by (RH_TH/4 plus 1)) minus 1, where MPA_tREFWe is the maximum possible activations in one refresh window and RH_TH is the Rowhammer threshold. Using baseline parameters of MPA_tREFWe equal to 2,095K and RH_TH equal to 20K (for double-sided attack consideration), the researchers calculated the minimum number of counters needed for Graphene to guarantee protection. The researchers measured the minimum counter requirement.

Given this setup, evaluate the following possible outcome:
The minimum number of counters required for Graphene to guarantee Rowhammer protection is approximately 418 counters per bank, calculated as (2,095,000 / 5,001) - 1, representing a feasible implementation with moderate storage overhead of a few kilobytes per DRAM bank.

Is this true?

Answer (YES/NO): YES